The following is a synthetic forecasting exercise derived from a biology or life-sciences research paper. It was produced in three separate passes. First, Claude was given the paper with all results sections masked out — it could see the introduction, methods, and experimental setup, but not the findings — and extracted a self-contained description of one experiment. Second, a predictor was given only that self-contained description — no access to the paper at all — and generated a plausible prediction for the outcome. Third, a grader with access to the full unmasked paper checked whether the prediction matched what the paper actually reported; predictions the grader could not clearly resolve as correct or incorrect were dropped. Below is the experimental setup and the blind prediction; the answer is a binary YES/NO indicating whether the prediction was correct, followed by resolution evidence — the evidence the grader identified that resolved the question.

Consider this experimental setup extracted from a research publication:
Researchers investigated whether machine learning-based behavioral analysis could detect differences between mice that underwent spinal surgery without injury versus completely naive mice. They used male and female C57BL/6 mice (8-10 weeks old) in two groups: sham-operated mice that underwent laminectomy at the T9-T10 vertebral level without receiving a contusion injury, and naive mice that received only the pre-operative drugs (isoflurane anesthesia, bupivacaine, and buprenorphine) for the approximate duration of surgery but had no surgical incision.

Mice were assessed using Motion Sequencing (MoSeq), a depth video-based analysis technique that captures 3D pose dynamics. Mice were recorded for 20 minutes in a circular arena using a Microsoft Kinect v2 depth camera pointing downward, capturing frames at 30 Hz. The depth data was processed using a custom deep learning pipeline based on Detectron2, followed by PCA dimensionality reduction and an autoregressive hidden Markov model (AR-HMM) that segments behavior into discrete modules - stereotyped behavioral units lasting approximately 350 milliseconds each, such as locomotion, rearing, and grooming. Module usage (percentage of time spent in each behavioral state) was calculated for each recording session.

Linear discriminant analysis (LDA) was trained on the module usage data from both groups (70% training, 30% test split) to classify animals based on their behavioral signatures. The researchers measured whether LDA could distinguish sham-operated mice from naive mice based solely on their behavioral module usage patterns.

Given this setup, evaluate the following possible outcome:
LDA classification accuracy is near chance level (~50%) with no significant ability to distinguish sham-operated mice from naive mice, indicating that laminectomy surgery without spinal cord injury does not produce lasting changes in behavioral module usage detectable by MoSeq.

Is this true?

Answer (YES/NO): NO